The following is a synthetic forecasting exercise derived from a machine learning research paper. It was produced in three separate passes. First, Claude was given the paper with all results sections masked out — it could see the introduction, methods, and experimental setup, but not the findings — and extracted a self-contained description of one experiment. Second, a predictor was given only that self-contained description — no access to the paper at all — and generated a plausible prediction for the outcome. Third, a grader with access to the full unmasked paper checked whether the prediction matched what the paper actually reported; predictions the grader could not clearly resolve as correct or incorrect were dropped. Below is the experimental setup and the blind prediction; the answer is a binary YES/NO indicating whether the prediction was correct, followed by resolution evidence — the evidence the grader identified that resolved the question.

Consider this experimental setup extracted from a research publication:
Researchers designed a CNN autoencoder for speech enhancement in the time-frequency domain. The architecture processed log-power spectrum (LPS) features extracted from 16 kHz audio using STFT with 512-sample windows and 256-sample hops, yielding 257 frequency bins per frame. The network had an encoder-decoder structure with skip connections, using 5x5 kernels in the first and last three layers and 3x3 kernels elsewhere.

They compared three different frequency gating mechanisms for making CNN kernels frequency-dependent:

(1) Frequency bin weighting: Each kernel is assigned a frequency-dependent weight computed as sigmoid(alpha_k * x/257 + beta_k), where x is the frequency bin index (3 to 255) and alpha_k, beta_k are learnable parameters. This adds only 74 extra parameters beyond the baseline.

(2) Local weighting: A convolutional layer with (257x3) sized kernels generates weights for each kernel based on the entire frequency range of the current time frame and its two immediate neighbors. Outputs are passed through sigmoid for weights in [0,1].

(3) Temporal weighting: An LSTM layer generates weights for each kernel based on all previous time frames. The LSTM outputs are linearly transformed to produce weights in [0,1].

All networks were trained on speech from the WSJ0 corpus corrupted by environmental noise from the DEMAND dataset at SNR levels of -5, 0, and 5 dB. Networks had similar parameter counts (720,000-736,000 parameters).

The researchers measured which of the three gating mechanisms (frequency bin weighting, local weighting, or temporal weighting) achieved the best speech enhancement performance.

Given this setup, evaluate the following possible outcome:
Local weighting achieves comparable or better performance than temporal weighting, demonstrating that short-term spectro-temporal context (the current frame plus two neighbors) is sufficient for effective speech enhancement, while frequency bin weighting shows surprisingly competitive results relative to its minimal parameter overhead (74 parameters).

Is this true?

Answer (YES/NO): NO